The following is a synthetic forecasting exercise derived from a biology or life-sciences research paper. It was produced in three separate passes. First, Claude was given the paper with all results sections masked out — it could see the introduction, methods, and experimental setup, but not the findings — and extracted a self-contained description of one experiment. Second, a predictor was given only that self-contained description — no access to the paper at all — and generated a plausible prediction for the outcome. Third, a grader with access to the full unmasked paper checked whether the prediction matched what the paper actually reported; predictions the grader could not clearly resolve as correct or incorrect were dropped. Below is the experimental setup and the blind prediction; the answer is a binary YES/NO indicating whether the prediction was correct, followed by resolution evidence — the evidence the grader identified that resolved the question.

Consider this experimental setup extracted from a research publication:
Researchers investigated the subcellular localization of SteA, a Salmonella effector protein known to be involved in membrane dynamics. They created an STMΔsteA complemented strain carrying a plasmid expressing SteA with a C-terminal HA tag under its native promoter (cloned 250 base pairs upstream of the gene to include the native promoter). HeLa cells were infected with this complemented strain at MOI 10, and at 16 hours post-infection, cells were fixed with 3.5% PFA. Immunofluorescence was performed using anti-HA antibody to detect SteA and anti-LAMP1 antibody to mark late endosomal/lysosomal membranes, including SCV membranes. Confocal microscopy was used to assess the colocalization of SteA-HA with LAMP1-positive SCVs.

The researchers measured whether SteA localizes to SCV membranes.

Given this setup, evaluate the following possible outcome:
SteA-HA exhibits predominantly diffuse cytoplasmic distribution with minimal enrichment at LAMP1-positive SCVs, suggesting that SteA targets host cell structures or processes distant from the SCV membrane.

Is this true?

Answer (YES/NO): NO